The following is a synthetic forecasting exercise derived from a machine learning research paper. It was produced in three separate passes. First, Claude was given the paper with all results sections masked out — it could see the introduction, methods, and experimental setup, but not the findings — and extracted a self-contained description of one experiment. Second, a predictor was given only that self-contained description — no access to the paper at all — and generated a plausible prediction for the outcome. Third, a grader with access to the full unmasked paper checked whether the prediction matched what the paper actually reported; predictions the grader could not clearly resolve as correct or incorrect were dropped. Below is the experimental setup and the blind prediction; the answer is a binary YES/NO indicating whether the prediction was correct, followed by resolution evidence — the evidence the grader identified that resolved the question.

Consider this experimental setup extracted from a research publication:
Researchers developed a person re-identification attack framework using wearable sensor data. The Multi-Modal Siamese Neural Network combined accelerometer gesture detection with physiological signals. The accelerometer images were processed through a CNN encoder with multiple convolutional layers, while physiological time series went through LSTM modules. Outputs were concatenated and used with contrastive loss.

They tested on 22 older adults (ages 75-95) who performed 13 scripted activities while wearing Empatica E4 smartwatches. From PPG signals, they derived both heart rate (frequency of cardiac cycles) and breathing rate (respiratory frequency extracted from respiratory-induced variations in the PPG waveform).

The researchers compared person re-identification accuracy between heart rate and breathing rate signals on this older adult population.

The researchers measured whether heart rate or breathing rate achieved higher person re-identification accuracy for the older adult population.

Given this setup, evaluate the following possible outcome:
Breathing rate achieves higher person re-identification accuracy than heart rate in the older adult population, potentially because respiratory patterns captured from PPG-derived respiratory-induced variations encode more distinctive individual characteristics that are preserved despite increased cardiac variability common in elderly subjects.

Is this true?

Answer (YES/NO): NO